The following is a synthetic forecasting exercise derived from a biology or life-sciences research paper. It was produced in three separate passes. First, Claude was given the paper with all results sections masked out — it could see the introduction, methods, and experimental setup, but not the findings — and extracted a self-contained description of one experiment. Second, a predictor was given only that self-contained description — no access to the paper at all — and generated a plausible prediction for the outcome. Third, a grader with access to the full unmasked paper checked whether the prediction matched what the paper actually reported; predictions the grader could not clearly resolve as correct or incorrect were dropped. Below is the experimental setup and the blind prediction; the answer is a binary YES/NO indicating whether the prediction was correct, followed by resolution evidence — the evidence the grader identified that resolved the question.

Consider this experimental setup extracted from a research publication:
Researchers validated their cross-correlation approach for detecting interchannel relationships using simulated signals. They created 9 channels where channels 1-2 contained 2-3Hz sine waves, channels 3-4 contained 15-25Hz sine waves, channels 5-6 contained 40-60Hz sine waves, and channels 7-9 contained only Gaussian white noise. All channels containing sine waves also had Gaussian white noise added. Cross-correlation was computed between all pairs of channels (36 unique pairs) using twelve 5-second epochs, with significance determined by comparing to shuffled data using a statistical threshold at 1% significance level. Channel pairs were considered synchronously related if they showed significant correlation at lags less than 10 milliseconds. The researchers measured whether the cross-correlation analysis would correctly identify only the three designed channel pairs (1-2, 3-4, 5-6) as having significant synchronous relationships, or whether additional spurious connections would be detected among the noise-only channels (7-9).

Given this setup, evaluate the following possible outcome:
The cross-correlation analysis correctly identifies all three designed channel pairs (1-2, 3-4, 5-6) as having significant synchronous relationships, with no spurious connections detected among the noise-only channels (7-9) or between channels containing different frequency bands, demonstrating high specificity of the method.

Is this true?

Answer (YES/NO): YES